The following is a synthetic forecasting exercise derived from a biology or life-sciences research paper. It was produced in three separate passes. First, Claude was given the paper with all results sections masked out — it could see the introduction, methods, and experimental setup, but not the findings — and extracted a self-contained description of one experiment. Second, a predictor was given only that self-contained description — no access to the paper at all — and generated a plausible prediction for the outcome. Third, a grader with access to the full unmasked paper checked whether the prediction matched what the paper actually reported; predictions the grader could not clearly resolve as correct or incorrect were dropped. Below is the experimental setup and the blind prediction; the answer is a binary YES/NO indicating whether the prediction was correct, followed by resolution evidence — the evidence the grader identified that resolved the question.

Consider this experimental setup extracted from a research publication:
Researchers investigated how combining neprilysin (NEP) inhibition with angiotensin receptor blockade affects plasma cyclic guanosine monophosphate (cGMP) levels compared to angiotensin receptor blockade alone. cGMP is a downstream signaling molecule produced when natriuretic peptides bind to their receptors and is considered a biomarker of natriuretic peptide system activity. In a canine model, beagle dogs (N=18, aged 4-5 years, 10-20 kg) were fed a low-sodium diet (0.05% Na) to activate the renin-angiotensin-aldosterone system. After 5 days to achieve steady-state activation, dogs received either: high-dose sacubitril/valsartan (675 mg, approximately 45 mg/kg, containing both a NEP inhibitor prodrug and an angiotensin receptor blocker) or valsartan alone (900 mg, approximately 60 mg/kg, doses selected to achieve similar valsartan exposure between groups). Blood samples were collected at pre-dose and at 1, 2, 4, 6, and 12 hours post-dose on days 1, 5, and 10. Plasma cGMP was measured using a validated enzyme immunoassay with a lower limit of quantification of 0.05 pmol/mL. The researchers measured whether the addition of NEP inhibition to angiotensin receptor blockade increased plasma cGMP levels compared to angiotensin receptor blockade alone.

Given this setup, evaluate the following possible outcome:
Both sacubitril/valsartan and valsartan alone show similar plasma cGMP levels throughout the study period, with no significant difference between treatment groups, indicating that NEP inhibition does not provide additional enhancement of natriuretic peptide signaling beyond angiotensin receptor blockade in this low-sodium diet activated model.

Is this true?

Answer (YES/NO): NO